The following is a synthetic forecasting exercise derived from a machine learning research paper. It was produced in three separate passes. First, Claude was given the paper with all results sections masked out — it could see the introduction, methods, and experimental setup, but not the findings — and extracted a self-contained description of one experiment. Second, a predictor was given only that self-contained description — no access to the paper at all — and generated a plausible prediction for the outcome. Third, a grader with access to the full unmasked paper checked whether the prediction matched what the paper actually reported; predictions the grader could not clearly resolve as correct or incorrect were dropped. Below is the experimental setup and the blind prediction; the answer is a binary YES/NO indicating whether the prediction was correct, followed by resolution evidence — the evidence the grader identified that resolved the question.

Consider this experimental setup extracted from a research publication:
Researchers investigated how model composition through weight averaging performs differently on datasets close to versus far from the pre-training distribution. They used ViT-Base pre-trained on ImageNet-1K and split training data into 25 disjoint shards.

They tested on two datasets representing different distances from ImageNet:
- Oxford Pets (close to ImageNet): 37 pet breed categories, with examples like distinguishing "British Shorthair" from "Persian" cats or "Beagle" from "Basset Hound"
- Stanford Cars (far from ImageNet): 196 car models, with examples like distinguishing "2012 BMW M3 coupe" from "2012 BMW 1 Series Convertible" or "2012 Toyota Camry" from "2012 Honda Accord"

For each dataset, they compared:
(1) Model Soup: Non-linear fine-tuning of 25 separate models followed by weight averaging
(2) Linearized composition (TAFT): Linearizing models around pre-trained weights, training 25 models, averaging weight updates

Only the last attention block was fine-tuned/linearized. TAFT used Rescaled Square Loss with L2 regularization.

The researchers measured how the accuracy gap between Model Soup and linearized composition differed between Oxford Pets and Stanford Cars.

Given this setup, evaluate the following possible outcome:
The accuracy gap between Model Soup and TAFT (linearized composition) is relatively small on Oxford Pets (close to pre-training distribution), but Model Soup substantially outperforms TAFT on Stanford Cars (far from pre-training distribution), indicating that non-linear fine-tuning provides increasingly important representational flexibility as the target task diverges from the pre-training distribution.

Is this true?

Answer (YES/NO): NO